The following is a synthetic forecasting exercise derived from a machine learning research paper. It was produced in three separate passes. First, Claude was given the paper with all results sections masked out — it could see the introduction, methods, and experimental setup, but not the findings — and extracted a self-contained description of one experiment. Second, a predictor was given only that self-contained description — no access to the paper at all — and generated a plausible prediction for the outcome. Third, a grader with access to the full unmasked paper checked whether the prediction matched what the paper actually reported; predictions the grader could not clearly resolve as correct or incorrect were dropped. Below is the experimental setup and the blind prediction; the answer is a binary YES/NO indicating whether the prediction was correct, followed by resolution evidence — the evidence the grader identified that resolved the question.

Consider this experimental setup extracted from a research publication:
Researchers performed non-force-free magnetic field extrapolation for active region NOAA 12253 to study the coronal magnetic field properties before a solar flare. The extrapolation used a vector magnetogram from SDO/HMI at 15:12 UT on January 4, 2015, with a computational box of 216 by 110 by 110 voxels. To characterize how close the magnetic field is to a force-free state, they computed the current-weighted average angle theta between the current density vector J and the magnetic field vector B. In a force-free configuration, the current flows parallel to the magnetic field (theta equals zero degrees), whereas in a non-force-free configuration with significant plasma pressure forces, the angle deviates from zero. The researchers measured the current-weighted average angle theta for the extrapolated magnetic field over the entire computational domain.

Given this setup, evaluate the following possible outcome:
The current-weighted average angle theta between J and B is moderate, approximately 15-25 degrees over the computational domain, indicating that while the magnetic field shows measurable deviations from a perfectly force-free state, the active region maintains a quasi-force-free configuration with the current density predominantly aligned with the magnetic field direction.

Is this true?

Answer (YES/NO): NO